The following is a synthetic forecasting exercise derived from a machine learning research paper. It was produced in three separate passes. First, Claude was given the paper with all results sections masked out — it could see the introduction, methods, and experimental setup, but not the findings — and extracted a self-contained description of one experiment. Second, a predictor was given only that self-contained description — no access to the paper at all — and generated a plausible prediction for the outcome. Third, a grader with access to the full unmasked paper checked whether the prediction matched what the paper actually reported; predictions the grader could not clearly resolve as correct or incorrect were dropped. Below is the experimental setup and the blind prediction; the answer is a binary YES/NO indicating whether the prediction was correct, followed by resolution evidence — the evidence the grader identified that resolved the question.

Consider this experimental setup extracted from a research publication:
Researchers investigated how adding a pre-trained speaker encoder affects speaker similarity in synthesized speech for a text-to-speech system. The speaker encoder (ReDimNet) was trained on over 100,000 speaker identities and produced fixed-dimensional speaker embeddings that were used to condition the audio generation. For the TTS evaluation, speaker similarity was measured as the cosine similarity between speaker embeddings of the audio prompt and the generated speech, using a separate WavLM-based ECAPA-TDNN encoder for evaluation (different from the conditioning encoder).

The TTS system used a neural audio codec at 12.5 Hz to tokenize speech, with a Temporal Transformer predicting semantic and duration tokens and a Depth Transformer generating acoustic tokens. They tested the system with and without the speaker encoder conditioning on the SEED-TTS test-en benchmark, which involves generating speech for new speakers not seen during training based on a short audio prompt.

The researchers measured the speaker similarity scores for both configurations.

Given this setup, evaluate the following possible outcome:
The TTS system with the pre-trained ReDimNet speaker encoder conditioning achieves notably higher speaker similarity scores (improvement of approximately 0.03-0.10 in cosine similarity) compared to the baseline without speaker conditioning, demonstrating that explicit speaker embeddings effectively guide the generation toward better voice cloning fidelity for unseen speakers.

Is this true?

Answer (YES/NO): YES